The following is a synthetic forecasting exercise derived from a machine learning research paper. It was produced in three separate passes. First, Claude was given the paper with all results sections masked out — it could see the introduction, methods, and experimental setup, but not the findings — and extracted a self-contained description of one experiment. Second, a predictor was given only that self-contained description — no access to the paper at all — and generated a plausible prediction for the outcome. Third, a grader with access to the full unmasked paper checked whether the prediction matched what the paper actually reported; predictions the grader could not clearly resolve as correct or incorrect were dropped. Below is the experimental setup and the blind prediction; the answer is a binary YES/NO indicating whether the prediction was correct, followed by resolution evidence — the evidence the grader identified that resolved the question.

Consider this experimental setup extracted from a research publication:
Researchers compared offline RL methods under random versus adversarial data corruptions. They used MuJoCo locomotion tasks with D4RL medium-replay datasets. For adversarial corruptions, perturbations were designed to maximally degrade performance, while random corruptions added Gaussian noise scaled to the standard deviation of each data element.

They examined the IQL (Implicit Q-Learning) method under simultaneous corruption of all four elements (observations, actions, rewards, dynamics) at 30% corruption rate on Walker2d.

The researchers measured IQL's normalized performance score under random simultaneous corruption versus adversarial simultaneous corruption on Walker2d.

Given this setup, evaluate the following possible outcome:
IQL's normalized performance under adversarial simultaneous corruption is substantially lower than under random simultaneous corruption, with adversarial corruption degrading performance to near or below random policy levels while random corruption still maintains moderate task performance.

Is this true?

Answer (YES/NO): NO